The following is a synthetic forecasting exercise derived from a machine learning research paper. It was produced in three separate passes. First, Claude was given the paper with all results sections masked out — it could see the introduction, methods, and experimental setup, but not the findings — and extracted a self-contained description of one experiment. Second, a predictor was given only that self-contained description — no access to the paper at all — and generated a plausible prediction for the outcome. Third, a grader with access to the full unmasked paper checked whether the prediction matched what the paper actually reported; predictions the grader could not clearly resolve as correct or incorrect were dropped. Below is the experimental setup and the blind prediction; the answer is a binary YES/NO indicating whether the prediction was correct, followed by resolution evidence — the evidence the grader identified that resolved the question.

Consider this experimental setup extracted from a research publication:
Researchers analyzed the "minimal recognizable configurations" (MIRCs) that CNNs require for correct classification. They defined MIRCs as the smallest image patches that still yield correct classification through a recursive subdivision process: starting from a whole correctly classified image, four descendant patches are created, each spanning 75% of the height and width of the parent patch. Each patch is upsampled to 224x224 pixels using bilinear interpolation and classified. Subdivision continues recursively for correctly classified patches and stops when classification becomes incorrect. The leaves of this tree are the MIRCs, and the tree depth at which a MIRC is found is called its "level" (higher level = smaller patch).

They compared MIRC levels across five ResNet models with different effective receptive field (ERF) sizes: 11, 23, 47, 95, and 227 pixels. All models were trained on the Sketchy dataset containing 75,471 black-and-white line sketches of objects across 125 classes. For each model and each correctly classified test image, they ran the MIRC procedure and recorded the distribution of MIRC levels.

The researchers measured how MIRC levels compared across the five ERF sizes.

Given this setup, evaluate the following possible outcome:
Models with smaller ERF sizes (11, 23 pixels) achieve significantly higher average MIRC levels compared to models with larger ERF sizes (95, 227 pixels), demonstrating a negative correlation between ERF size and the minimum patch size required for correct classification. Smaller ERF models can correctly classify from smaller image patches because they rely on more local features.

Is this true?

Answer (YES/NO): NO